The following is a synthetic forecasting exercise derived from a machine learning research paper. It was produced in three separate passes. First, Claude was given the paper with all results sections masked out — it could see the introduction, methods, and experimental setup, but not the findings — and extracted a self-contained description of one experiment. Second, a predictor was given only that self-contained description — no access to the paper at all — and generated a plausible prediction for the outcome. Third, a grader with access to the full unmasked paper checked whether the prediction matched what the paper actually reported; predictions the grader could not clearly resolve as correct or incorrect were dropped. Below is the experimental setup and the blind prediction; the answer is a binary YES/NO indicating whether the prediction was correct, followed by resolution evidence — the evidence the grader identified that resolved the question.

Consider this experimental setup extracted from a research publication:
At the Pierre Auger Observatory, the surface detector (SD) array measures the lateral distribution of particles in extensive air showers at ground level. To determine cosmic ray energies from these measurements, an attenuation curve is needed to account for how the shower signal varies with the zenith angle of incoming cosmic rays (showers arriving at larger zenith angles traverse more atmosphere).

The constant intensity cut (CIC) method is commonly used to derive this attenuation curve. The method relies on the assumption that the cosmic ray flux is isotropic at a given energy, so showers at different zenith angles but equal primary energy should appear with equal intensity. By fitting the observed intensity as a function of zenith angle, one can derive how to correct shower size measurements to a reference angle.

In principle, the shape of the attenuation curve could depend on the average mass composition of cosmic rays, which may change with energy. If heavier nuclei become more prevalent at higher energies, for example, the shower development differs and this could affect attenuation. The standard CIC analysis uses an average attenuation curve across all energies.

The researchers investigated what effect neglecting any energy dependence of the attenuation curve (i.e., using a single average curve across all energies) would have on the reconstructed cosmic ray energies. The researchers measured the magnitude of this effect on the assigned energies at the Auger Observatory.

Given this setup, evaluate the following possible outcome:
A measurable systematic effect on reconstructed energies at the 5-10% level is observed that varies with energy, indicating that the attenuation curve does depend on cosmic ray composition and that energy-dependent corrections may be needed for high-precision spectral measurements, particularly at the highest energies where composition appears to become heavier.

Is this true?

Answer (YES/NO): NO